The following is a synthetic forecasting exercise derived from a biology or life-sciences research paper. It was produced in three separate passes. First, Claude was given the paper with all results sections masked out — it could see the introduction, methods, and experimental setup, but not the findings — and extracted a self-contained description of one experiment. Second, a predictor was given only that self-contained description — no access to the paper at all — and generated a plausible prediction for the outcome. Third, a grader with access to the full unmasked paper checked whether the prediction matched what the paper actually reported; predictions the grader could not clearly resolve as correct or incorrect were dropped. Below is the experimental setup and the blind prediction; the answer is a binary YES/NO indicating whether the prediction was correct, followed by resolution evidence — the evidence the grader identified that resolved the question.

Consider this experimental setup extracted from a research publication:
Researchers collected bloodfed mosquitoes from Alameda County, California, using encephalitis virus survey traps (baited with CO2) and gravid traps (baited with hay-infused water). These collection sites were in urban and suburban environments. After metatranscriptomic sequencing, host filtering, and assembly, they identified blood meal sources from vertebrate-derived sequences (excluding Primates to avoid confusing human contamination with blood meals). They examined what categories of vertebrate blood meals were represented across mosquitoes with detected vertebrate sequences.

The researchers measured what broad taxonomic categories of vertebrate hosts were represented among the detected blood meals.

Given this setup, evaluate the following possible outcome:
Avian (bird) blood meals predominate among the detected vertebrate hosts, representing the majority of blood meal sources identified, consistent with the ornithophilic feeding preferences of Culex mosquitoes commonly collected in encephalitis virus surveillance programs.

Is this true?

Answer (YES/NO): NO